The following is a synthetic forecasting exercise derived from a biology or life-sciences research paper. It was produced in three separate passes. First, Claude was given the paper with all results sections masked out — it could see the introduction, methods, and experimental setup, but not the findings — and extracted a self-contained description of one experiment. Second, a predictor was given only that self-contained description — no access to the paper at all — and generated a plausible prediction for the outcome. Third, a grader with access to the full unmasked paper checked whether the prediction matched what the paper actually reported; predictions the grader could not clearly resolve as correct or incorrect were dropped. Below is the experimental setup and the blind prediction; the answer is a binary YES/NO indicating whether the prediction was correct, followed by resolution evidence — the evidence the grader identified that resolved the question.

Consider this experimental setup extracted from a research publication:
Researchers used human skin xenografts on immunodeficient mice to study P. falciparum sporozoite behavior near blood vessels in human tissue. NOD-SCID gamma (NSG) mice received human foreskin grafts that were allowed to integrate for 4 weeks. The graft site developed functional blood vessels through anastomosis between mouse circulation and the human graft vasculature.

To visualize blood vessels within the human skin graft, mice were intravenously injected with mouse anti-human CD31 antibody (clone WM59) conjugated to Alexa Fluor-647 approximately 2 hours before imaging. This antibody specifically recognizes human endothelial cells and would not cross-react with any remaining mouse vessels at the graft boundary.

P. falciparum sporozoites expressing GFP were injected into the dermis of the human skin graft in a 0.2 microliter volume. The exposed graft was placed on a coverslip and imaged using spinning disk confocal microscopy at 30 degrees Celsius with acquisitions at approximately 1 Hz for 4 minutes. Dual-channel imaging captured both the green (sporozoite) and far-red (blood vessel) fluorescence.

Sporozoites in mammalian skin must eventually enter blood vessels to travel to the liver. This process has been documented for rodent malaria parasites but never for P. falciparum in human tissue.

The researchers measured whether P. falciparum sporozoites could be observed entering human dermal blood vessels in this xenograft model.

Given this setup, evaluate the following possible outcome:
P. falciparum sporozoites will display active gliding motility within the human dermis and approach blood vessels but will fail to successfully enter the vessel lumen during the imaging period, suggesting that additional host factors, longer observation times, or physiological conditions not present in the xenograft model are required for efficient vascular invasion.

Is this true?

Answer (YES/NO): NO